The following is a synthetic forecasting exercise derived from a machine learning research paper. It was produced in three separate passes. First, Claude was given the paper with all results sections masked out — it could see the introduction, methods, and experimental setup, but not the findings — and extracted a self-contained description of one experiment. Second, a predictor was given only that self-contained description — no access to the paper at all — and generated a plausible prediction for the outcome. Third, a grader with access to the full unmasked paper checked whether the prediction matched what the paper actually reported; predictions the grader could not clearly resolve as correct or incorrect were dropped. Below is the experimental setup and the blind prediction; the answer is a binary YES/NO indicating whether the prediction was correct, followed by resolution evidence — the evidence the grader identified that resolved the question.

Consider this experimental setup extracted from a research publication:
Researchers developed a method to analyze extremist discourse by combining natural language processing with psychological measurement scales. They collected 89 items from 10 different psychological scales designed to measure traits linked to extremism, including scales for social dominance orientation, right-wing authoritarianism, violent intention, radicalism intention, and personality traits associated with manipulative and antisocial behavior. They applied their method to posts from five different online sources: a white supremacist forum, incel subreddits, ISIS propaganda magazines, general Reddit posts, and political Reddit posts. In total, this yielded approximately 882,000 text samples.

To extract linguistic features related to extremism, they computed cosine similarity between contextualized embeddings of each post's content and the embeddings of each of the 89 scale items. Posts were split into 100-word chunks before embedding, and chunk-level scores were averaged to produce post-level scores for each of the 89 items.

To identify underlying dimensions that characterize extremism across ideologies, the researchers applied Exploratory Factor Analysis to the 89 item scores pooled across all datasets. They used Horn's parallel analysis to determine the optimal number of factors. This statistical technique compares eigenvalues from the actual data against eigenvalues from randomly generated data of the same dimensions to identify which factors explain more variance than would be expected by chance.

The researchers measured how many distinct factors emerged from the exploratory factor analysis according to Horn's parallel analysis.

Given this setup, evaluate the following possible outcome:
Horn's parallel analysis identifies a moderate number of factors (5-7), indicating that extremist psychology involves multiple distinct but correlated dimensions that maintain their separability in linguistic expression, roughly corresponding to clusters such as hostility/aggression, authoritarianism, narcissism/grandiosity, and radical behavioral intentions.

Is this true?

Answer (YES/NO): NO